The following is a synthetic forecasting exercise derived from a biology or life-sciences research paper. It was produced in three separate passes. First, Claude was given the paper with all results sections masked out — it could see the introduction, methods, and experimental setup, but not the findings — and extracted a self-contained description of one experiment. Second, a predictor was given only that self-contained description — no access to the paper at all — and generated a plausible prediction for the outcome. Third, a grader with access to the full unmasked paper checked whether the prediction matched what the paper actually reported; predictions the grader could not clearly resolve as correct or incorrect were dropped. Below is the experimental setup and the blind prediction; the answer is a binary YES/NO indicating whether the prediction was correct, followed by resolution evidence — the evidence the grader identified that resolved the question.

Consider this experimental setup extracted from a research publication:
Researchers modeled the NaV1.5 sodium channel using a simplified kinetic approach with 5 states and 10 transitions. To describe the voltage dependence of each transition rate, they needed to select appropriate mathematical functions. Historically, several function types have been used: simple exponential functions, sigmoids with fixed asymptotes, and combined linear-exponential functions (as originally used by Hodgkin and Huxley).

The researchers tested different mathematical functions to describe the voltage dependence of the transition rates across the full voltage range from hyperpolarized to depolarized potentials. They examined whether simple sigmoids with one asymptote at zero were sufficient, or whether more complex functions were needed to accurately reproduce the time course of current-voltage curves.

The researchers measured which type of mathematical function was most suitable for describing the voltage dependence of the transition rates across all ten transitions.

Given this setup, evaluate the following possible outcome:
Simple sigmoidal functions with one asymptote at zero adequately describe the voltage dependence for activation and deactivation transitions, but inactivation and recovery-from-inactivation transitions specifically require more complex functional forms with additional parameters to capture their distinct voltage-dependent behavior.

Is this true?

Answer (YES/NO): NO